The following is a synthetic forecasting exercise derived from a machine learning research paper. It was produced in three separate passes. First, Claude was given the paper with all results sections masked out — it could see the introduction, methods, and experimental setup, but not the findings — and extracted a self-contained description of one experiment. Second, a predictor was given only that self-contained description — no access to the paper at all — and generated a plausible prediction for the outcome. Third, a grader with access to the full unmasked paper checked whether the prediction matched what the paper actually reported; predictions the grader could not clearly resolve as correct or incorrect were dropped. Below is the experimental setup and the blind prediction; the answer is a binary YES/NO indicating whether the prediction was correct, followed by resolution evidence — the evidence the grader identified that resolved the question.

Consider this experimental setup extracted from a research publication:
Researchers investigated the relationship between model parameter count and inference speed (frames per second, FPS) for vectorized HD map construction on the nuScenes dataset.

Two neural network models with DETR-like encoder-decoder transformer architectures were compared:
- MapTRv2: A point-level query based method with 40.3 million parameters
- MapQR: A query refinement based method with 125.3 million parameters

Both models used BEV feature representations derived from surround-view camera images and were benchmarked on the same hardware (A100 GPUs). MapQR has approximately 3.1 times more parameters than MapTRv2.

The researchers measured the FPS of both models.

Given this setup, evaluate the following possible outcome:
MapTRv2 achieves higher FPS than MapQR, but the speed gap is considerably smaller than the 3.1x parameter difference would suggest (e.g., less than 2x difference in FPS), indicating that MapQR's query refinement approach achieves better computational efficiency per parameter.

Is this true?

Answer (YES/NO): YES